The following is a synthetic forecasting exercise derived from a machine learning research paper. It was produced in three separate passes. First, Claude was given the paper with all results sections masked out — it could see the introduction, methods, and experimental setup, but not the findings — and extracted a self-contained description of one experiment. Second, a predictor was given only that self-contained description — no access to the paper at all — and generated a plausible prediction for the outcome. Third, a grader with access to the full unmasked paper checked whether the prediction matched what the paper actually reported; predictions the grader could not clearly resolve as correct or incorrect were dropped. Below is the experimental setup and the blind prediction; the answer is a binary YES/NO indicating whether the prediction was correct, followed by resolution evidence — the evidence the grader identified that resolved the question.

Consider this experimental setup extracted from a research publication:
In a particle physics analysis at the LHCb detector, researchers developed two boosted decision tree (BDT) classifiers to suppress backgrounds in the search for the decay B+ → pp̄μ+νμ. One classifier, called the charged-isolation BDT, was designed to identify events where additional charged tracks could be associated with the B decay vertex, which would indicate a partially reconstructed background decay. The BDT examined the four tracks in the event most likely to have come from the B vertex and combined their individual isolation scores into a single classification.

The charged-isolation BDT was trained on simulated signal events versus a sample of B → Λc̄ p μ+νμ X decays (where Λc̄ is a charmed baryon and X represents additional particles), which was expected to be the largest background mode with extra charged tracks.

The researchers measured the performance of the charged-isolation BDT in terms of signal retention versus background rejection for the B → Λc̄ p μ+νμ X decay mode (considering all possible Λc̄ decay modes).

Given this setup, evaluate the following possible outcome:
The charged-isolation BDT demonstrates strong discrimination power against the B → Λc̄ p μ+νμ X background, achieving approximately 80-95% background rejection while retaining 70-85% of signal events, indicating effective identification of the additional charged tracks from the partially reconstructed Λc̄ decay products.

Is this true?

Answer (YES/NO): NO